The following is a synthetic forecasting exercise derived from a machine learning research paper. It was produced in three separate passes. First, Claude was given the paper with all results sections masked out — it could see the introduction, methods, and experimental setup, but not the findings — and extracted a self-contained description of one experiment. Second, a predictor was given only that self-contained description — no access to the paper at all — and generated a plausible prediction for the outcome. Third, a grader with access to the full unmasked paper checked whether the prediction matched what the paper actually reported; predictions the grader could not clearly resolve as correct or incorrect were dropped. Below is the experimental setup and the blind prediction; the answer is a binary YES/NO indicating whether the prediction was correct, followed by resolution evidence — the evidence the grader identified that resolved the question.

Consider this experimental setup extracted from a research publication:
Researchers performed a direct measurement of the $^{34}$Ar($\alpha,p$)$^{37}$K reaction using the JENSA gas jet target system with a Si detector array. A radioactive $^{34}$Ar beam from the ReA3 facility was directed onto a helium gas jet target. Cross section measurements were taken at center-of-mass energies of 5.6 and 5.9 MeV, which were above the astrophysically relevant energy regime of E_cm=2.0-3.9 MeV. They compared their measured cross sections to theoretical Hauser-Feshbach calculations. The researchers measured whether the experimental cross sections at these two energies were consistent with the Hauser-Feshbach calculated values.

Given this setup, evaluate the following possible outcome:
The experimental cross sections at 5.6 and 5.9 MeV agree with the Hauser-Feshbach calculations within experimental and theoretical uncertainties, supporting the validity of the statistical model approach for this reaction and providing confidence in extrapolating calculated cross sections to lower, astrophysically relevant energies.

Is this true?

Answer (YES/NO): YES